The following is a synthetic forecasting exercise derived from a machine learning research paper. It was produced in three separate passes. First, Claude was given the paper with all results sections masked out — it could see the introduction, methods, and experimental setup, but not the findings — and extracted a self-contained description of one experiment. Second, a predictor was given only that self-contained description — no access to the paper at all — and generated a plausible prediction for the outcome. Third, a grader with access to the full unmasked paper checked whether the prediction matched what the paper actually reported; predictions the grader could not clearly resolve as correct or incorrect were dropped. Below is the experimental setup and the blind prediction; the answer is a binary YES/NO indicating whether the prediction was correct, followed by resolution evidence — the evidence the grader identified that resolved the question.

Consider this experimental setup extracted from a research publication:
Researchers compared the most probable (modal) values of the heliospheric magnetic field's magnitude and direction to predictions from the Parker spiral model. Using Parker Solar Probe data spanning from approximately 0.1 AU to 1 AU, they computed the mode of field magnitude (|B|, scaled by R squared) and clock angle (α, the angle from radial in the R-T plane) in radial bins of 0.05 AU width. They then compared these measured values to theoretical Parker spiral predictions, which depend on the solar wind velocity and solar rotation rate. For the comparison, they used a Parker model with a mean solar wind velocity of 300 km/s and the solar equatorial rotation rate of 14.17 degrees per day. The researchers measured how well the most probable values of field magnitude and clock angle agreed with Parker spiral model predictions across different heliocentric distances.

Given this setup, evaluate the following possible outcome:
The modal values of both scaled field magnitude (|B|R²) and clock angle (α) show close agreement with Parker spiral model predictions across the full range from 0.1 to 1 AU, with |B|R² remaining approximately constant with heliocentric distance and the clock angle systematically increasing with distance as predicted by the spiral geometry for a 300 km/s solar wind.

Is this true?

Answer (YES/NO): NO